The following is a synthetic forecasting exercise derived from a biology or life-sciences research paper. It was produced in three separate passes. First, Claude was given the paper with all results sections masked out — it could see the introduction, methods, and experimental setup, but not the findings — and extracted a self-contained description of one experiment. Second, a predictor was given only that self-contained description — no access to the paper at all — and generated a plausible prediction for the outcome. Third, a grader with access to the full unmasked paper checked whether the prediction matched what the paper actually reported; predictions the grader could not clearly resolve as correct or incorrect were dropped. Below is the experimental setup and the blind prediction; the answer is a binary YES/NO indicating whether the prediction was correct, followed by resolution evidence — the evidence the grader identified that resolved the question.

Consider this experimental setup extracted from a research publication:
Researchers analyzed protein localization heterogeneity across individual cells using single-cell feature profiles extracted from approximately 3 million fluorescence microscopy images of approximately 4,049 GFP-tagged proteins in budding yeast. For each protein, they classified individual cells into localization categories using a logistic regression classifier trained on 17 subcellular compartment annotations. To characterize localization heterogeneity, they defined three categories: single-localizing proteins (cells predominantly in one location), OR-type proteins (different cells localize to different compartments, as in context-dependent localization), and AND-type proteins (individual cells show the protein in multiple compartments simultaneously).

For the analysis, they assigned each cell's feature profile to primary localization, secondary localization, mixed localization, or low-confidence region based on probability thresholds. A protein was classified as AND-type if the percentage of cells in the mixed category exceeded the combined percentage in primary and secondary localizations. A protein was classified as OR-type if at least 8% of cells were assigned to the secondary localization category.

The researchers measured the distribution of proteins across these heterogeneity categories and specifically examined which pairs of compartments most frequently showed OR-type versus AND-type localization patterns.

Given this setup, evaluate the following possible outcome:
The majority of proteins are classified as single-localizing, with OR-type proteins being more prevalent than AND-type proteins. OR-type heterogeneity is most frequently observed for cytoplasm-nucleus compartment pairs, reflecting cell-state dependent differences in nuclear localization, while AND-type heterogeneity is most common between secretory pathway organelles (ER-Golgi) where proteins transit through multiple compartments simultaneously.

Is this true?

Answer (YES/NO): NO